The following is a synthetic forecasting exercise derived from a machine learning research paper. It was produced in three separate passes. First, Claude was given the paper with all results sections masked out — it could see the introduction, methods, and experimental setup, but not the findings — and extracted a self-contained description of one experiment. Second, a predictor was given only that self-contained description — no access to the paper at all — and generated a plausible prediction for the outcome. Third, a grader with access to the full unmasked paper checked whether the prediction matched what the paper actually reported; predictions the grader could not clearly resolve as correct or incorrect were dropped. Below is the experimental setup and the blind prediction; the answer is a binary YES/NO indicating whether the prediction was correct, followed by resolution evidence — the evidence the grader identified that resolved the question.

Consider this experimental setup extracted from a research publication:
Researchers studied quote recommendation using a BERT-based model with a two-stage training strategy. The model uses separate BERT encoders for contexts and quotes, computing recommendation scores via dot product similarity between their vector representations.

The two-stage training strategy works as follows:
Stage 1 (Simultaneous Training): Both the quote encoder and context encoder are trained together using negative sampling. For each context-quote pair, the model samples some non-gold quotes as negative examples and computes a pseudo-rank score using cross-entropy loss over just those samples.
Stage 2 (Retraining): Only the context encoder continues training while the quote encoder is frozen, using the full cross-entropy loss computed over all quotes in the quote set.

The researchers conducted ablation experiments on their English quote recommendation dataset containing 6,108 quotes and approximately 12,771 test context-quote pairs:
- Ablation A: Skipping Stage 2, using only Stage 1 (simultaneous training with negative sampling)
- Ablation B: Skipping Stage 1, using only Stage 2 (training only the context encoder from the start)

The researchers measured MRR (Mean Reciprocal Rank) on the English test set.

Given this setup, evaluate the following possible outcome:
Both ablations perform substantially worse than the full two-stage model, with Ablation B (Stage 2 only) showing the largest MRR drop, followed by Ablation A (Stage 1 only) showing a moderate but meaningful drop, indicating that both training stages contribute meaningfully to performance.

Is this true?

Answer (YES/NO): NO